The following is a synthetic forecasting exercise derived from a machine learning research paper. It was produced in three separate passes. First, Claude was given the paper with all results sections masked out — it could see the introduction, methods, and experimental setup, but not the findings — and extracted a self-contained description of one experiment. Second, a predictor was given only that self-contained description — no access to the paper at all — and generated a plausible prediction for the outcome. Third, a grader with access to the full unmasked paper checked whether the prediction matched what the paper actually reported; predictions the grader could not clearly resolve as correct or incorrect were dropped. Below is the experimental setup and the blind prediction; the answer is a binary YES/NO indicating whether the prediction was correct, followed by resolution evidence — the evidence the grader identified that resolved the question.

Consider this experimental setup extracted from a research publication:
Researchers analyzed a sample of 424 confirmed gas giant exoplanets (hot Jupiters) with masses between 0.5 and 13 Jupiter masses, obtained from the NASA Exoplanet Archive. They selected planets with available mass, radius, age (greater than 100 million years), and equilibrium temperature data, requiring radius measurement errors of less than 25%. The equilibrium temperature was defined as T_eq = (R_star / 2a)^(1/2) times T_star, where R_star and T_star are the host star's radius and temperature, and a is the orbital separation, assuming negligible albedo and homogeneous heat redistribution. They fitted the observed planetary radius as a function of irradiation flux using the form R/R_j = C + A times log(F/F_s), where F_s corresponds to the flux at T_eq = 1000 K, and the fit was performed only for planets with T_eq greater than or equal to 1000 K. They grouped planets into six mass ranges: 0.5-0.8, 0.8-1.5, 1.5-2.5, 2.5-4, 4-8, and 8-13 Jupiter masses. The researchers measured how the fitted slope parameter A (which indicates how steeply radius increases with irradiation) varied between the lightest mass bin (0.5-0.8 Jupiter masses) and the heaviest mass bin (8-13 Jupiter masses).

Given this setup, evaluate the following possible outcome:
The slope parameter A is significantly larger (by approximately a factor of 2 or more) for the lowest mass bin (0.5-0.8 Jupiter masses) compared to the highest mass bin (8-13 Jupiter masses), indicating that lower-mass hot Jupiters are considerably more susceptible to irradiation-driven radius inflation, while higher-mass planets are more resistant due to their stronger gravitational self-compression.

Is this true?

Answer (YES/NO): YES